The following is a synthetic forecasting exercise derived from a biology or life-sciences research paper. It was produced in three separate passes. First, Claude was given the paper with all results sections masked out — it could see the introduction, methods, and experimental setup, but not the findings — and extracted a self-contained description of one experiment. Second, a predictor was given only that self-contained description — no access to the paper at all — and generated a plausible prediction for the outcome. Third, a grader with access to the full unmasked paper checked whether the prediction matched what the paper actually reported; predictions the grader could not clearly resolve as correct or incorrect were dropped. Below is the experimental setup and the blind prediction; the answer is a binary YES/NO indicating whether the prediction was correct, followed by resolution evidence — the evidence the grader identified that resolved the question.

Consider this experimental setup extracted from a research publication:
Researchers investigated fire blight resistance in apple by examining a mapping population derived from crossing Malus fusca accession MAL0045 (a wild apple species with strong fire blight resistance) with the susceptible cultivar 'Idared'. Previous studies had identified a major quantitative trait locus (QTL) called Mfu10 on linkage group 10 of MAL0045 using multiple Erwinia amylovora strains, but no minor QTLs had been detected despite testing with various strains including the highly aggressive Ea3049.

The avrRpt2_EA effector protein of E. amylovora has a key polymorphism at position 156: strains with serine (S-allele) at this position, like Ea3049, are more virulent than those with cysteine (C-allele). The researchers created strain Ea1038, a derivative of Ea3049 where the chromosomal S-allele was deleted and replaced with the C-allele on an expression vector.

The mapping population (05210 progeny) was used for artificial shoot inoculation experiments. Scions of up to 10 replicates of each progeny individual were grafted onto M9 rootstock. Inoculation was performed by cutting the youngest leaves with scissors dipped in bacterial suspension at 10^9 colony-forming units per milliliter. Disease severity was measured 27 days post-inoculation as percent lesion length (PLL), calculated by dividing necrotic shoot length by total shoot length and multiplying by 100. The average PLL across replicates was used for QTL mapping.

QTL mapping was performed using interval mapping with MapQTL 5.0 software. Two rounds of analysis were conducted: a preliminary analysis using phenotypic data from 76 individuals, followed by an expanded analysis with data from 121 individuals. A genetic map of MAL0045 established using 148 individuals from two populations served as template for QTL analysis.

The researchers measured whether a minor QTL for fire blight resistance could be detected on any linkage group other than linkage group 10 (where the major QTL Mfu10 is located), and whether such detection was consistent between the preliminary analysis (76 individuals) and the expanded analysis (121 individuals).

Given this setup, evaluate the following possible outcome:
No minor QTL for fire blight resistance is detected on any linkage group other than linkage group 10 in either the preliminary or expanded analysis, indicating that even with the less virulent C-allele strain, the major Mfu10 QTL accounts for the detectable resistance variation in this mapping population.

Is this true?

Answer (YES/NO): NO